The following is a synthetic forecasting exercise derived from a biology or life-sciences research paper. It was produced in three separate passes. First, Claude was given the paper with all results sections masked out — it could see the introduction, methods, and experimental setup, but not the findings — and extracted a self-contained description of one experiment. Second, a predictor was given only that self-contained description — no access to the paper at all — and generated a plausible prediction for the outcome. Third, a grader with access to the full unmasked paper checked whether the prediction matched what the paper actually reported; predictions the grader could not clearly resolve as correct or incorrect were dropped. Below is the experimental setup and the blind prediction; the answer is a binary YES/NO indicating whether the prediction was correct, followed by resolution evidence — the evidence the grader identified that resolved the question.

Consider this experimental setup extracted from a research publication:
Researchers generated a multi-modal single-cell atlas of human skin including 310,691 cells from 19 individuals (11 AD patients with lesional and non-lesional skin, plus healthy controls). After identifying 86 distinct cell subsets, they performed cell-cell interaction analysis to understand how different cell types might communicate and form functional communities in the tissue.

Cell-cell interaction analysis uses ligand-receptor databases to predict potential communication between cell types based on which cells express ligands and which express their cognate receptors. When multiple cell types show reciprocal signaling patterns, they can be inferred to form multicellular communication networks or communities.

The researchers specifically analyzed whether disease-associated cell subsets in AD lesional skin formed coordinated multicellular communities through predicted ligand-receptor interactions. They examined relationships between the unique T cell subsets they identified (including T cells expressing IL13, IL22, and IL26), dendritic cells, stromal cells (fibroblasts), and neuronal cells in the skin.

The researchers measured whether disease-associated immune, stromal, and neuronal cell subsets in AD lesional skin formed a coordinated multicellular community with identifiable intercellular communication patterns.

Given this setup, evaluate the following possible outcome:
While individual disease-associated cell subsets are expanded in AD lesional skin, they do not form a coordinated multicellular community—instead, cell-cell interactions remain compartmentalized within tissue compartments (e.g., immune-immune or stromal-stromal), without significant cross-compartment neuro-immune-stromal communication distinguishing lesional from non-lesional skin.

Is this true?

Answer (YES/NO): NO